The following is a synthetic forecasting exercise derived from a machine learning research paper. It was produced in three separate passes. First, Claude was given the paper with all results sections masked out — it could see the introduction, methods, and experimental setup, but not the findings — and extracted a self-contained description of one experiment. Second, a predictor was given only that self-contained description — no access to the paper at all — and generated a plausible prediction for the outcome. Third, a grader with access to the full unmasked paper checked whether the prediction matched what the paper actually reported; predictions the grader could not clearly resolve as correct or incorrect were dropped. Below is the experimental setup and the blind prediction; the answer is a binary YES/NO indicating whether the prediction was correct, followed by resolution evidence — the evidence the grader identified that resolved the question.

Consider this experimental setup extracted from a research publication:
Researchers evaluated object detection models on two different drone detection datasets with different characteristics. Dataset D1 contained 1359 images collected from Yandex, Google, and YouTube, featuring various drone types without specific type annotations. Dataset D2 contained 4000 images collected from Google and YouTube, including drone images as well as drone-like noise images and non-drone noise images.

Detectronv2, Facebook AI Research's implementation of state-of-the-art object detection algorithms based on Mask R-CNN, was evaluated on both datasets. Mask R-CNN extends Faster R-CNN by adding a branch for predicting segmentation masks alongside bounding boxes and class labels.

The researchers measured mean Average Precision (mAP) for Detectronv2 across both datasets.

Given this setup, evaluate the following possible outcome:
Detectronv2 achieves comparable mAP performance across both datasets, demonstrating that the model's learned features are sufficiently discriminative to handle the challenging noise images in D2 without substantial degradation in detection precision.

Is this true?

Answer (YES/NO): NO